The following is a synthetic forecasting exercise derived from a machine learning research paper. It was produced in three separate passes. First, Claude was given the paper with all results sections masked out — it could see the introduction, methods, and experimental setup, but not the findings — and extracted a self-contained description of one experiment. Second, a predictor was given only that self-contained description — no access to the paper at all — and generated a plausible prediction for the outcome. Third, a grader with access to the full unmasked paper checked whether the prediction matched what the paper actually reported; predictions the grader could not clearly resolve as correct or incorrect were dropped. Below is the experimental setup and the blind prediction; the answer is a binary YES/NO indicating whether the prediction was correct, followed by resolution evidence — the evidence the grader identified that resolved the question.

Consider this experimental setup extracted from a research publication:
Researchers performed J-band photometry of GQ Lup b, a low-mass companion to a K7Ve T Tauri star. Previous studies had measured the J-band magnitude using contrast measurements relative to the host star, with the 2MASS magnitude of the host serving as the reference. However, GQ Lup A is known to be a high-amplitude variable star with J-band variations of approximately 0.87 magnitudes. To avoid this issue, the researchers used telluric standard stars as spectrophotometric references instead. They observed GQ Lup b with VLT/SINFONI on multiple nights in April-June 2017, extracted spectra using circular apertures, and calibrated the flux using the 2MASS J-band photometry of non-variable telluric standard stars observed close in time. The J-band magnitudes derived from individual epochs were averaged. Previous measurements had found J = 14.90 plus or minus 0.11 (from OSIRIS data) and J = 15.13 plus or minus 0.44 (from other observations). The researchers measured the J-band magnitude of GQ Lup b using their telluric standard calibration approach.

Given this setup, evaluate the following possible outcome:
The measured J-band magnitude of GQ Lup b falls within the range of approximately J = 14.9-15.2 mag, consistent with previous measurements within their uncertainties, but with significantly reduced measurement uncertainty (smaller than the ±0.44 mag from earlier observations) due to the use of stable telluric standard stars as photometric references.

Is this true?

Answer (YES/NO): NO